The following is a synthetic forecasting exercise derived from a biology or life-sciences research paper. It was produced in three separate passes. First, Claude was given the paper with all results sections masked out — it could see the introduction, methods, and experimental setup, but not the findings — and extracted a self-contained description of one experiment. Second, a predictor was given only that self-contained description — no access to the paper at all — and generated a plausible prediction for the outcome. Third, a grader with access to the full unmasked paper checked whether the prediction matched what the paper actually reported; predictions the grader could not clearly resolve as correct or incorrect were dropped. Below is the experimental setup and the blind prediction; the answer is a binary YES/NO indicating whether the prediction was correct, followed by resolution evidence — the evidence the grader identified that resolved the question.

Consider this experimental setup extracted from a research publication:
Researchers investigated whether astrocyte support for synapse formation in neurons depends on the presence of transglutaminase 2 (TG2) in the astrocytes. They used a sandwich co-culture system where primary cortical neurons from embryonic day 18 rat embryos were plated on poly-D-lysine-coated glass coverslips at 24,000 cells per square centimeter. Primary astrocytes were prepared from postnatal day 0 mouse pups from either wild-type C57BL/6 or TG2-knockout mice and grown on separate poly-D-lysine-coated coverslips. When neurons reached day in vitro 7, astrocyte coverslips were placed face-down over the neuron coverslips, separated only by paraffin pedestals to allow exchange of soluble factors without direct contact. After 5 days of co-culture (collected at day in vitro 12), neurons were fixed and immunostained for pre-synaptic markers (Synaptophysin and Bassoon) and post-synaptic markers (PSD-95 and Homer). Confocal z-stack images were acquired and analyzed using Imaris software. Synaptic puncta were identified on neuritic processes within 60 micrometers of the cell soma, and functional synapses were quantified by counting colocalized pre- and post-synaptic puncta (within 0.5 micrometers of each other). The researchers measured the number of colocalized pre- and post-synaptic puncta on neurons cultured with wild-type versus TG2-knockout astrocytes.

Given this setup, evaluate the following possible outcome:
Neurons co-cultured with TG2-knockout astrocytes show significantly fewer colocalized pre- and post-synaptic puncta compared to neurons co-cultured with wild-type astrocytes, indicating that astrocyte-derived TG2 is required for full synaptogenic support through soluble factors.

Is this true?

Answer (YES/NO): NO